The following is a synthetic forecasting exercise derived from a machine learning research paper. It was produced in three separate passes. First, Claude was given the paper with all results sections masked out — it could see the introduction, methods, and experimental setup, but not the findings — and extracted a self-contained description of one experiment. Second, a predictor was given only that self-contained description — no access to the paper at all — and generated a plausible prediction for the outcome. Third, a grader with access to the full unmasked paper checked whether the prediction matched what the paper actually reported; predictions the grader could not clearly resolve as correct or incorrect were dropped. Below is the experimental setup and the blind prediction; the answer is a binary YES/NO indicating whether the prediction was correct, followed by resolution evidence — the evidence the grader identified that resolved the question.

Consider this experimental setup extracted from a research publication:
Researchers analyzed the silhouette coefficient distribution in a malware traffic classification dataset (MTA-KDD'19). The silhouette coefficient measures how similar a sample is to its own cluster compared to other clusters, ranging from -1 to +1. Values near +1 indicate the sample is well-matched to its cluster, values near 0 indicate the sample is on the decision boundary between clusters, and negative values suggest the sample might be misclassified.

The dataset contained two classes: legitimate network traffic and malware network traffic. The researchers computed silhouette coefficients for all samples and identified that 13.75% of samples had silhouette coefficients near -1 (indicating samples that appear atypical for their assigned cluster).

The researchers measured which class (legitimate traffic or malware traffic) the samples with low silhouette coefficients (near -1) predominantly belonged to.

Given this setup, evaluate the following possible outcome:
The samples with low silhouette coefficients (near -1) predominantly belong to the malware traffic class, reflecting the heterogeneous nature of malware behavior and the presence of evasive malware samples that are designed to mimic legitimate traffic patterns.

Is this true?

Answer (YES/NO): NO